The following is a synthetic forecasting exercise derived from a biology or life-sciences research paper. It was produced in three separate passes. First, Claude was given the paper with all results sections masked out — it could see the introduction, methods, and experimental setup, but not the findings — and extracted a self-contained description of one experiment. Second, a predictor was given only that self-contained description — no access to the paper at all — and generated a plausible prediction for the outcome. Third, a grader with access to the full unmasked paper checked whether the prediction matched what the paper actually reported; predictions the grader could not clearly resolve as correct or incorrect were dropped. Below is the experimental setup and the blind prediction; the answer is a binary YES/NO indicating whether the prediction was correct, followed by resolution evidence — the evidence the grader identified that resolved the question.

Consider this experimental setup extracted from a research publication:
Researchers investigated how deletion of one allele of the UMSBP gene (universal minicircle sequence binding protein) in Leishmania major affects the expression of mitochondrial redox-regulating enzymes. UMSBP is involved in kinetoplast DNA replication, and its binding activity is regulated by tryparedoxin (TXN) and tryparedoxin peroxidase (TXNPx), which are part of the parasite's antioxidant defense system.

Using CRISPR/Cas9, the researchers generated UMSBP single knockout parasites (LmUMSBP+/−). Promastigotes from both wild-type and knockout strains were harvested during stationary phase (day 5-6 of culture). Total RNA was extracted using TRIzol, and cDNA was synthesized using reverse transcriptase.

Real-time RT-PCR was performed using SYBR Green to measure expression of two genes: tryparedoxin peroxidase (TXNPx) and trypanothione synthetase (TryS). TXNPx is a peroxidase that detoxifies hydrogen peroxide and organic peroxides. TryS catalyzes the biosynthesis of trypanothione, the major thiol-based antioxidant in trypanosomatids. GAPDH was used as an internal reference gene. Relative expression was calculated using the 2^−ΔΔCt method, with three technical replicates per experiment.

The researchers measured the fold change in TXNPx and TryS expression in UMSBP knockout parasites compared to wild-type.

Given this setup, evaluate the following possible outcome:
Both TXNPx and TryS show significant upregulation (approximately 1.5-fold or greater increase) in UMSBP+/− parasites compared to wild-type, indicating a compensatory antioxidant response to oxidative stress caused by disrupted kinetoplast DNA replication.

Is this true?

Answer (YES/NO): NO